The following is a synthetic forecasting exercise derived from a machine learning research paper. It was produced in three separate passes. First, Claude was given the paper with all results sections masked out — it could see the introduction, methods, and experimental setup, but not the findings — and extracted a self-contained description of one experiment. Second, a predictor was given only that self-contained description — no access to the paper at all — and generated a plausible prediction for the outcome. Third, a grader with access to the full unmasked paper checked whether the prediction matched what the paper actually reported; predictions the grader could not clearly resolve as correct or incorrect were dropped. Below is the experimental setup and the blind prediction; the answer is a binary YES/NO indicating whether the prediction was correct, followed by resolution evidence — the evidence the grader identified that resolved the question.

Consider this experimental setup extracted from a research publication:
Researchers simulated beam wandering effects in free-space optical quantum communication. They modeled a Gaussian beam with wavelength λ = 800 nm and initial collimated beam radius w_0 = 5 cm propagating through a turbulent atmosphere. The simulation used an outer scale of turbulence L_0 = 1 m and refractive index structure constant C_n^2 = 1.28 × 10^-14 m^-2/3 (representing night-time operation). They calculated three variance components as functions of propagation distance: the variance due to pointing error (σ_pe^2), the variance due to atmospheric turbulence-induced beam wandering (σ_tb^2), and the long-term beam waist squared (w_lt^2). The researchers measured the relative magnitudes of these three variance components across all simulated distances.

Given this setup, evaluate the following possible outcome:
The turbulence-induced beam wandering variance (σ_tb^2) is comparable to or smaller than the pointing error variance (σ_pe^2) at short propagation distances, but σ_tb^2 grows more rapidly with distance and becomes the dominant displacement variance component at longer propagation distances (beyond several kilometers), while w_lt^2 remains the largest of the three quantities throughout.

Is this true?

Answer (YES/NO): NO